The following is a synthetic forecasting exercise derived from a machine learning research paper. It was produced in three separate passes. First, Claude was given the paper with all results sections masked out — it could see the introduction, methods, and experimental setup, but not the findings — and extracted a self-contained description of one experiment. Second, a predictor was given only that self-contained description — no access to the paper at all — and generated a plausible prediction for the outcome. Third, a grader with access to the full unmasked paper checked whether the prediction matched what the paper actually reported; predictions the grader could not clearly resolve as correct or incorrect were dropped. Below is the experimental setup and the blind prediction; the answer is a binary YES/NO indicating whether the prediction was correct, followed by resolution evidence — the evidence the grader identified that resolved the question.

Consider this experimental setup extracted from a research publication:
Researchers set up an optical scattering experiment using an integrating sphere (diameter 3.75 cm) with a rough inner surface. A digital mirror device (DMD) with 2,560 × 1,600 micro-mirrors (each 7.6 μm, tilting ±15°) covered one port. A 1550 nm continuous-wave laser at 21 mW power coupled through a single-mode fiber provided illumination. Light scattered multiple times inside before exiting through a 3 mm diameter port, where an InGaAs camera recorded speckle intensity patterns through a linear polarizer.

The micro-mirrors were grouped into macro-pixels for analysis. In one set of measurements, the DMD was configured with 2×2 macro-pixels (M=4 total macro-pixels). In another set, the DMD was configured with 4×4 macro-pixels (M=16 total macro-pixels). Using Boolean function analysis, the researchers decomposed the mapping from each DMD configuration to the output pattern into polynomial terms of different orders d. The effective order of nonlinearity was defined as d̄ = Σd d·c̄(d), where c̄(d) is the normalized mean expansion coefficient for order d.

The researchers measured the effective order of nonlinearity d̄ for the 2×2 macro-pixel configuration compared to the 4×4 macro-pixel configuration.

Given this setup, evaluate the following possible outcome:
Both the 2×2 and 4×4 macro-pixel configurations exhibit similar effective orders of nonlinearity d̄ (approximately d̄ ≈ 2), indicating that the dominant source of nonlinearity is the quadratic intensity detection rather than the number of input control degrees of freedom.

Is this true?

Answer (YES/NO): NO